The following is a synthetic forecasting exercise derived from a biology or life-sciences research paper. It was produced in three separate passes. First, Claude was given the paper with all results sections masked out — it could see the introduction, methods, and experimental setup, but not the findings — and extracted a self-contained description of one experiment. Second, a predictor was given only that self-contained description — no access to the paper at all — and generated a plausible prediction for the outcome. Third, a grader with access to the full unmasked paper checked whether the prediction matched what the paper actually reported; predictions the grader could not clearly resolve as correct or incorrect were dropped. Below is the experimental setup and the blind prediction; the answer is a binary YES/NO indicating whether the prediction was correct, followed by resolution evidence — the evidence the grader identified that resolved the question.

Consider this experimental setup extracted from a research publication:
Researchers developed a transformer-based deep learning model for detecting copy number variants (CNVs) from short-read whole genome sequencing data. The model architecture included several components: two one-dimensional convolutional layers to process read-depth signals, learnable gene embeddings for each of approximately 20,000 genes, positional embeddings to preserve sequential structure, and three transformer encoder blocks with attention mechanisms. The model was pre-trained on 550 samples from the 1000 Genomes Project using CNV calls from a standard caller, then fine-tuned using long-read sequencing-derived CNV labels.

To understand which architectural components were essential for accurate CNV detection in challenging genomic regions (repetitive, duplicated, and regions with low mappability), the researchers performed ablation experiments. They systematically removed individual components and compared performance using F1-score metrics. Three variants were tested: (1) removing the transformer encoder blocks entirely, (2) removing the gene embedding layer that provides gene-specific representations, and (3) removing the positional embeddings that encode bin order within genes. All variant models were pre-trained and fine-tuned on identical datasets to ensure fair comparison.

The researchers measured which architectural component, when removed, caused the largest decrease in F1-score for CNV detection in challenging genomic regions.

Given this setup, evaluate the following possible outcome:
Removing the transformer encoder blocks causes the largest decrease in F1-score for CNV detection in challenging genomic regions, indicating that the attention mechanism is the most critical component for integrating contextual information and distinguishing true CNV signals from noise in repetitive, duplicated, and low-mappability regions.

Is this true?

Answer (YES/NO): NO